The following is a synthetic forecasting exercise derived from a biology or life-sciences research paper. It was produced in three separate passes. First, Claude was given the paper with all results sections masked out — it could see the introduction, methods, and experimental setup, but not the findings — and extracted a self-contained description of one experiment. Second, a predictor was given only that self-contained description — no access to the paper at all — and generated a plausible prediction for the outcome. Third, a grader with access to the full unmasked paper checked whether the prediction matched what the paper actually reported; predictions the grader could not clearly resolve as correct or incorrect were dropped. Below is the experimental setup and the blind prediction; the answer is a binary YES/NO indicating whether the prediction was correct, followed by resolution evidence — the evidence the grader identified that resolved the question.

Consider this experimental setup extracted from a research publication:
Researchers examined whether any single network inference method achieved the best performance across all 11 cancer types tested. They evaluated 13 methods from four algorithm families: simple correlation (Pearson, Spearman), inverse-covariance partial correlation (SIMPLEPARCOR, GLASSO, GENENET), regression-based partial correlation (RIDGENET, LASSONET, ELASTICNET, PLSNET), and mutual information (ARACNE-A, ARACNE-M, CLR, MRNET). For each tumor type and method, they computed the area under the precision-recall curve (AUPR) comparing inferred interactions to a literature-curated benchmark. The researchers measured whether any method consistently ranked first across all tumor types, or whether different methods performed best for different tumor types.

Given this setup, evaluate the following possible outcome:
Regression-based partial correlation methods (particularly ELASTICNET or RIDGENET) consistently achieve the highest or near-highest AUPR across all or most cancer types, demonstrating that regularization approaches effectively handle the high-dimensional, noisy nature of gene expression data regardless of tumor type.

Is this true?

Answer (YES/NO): NO